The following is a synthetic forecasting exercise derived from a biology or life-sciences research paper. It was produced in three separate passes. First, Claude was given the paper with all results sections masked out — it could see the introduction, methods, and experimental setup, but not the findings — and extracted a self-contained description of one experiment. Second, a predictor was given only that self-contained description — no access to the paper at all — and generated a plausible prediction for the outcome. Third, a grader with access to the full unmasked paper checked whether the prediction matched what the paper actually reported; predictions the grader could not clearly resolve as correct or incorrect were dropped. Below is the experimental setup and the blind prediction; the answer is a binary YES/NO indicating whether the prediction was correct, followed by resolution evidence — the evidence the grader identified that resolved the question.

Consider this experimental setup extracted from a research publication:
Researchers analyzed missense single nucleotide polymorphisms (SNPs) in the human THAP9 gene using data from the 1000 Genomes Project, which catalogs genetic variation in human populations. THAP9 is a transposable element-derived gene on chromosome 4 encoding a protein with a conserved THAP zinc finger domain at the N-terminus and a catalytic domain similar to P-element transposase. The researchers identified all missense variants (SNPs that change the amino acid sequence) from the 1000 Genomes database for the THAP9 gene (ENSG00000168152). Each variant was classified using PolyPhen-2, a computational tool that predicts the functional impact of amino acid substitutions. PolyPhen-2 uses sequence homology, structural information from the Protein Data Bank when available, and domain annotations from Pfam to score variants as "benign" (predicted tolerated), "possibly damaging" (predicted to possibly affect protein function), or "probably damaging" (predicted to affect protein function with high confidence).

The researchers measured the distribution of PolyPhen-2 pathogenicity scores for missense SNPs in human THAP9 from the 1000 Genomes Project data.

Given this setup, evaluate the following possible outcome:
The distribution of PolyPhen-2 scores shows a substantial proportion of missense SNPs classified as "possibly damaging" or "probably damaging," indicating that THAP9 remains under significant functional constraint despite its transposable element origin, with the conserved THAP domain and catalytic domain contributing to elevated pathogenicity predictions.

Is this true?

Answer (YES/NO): NO